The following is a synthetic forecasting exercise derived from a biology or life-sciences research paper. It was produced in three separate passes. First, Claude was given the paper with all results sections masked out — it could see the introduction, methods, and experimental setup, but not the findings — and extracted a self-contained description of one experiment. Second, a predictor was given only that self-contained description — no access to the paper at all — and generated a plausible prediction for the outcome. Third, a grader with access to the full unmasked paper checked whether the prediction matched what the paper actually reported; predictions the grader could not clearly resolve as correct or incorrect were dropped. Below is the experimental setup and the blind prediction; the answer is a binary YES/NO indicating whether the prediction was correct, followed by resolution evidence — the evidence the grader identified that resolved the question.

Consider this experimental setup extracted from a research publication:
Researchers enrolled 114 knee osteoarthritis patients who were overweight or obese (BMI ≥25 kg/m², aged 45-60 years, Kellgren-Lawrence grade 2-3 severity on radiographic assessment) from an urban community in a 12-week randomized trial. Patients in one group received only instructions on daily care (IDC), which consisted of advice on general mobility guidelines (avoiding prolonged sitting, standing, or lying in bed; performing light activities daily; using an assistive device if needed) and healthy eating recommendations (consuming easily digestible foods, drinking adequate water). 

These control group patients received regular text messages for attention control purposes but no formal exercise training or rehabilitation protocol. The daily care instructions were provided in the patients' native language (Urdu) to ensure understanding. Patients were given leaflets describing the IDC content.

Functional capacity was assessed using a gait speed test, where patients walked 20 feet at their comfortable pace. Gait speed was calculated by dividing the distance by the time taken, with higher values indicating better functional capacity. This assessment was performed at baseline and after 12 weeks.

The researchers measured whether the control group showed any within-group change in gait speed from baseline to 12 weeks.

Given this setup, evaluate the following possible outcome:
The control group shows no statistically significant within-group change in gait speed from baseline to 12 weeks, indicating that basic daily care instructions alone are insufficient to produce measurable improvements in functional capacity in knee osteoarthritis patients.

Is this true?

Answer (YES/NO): YES